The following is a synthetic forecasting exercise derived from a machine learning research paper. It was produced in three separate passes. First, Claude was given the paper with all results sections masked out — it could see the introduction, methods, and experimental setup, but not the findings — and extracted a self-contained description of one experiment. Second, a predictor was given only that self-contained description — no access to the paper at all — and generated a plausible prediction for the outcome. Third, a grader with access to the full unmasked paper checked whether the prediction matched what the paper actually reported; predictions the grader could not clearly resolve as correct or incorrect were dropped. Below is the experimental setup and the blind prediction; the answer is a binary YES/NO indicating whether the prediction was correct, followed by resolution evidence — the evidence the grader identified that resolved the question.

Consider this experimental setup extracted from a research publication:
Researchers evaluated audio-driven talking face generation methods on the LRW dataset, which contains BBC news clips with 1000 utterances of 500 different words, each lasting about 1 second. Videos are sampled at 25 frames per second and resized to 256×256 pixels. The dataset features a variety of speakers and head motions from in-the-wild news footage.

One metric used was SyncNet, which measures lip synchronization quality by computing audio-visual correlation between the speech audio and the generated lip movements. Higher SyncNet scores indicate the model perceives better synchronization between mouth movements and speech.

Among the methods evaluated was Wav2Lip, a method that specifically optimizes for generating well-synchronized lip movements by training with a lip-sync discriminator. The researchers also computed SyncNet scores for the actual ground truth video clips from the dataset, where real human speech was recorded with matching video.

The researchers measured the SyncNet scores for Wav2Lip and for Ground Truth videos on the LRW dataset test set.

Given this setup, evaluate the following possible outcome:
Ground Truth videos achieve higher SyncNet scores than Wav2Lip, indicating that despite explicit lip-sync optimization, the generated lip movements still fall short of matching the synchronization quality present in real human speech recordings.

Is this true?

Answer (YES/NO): NO